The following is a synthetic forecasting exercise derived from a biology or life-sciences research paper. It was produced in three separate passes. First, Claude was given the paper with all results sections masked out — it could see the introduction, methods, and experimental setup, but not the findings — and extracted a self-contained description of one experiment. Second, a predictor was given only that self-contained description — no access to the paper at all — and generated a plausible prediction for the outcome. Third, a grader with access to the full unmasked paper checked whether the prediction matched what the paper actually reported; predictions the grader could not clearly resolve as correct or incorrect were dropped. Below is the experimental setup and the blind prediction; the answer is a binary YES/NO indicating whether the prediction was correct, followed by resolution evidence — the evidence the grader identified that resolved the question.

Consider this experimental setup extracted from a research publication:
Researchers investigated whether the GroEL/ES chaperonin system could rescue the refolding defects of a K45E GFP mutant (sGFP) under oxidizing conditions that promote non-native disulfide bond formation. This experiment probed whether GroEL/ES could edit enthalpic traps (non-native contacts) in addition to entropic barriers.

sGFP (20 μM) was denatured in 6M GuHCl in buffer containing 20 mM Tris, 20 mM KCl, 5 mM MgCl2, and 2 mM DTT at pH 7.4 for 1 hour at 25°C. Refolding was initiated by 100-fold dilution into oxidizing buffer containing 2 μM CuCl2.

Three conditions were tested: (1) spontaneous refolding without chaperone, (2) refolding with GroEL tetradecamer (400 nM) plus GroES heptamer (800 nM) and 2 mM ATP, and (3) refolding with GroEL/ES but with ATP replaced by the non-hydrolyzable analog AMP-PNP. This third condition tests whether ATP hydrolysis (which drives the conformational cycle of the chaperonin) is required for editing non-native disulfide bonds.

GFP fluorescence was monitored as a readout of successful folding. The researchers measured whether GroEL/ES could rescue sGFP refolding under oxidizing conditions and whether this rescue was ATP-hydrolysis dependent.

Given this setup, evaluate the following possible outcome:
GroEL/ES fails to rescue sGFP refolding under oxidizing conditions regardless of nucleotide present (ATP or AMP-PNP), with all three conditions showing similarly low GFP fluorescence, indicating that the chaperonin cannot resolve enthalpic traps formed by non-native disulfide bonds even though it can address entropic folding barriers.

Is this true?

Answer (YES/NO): NO